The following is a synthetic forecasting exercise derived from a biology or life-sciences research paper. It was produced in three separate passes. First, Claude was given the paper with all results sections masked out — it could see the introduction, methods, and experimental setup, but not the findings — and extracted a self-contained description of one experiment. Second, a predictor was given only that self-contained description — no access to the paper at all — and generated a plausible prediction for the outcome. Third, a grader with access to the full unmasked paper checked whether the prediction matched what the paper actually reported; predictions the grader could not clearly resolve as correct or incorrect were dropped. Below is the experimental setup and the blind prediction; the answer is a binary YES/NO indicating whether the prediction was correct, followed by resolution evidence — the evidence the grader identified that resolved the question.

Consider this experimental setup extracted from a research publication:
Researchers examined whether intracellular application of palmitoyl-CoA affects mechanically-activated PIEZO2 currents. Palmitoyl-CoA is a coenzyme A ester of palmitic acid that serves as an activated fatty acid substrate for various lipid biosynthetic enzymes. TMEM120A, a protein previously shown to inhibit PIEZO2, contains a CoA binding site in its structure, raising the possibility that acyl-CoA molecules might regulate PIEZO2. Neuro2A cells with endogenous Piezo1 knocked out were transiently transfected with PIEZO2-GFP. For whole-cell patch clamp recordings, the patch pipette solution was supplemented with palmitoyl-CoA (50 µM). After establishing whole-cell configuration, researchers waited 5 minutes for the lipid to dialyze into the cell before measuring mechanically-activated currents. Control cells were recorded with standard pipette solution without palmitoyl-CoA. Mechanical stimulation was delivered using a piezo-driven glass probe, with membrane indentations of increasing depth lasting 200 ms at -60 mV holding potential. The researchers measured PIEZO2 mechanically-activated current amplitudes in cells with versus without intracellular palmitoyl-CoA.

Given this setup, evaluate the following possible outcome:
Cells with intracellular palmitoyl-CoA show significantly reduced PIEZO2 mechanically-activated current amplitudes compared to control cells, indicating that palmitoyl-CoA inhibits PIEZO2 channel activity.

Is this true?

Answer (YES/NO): NO